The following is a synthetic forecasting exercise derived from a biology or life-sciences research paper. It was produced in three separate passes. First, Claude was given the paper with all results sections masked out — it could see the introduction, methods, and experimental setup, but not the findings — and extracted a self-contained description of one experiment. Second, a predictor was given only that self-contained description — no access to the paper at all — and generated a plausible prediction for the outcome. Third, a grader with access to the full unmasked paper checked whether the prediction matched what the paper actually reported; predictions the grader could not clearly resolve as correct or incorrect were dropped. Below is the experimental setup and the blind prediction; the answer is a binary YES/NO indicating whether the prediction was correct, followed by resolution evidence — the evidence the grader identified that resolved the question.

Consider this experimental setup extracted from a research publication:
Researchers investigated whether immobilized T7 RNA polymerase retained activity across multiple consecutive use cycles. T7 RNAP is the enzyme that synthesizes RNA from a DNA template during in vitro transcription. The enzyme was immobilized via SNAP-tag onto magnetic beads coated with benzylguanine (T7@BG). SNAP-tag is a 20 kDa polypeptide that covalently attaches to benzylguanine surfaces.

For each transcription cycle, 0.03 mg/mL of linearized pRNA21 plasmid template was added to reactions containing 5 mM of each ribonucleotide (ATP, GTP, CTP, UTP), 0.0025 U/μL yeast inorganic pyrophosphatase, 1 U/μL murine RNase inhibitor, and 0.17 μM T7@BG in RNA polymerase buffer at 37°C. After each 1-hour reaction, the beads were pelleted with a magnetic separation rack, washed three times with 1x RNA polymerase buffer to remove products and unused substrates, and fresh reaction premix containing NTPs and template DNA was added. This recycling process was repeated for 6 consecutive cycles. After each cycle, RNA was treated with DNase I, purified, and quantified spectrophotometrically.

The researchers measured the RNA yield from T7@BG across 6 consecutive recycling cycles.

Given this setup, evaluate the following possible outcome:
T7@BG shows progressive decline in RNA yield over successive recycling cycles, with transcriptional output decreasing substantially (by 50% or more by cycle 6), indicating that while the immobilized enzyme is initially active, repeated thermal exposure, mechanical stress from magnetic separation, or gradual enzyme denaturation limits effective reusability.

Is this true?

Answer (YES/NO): YES